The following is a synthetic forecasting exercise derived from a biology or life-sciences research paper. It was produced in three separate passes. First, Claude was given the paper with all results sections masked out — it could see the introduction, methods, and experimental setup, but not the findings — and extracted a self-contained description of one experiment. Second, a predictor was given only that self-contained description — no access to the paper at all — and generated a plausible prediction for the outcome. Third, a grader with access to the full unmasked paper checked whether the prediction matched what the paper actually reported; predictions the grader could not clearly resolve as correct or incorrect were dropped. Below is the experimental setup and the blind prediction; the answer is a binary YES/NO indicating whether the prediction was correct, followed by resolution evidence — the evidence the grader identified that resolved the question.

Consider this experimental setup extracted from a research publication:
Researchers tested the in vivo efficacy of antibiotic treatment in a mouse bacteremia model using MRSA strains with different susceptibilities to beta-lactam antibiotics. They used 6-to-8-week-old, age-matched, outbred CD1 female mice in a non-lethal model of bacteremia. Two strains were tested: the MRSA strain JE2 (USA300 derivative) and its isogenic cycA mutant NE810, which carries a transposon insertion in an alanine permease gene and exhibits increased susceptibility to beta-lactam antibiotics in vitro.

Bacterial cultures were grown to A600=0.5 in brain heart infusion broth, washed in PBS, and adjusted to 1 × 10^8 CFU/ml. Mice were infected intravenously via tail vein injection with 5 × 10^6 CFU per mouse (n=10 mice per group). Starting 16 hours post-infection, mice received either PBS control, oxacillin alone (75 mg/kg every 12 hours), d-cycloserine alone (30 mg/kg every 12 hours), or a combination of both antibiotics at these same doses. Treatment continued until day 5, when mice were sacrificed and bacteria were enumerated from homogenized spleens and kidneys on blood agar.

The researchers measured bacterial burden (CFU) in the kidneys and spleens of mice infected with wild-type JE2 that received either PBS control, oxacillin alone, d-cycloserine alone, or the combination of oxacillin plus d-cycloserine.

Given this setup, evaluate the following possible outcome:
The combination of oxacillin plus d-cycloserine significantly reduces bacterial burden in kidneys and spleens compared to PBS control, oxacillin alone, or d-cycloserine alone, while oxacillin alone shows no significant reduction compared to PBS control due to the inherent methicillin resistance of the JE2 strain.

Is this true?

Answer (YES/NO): NO